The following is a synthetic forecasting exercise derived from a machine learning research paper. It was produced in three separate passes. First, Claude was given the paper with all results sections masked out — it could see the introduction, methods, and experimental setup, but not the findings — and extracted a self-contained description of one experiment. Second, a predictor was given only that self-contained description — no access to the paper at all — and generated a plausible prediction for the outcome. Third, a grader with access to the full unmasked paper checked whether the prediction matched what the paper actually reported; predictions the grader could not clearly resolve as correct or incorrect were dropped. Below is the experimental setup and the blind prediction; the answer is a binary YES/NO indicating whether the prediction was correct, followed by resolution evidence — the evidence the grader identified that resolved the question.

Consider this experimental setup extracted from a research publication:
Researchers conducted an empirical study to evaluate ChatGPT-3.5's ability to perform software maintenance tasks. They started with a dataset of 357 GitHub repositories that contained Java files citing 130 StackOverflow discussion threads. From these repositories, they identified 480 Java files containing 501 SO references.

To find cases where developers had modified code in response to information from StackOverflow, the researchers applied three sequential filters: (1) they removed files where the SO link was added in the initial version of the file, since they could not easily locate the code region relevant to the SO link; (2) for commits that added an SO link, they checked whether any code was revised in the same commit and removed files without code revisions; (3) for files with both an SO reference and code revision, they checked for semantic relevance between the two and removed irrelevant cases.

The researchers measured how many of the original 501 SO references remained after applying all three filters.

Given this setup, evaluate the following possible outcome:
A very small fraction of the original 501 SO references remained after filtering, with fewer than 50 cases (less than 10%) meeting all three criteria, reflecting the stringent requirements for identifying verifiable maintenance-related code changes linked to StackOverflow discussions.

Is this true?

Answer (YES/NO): NO